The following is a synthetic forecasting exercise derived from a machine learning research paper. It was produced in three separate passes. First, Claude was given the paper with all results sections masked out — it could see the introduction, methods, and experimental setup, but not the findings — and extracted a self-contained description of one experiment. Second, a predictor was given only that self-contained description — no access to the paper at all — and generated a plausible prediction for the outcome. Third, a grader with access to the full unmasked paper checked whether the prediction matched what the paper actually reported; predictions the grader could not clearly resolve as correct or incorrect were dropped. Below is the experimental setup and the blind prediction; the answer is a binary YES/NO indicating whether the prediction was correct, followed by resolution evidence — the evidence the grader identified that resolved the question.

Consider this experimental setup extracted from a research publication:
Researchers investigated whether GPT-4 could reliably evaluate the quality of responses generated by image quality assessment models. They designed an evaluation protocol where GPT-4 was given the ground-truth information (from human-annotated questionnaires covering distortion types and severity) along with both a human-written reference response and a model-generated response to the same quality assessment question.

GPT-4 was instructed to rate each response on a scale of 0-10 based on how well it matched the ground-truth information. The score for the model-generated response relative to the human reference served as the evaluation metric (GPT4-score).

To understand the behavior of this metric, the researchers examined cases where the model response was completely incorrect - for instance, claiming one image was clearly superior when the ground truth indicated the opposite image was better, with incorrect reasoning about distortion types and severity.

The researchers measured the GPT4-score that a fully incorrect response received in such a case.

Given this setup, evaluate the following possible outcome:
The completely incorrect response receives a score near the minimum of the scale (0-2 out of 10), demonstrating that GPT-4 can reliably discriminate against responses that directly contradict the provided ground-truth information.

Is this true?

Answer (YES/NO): NO